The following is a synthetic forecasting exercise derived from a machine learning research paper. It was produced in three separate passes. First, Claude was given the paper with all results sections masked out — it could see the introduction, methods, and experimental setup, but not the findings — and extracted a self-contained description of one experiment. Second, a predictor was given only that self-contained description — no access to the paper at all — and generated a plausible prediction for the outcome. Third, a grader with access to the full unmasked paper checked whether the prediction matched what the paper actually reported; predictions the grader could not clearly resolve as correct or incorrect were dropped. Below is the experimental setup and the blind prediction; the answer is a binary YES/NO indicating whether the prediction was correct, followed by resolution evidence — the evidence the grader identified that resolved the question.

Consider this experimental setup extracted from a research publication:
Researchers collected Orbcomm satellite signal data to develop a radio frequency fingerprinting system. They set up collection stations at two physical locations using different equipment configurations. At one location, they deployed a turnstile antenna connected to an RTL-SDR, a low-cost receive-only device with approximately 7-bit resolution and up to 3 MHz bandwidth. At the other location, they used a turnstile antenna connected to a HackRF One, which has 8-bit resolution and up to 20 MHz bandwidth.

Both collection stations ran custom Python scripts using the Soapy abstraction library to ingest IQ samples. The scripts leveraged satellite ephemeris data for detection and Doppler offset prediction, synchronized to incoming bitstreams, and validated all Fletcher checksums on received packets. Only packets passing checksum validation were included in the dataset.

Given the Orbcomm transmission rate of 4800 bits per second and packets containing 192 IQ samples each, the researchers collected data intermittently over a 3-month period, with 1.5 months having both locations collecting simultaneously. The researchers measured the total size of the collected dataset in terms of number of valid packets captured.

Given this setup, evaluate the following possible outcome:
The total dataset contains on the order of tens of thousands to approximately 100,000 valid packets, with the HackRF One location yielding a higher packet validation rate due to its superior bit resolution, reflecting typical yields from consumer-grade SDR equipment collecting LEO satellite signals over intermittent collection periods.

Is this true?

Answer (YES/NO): NO